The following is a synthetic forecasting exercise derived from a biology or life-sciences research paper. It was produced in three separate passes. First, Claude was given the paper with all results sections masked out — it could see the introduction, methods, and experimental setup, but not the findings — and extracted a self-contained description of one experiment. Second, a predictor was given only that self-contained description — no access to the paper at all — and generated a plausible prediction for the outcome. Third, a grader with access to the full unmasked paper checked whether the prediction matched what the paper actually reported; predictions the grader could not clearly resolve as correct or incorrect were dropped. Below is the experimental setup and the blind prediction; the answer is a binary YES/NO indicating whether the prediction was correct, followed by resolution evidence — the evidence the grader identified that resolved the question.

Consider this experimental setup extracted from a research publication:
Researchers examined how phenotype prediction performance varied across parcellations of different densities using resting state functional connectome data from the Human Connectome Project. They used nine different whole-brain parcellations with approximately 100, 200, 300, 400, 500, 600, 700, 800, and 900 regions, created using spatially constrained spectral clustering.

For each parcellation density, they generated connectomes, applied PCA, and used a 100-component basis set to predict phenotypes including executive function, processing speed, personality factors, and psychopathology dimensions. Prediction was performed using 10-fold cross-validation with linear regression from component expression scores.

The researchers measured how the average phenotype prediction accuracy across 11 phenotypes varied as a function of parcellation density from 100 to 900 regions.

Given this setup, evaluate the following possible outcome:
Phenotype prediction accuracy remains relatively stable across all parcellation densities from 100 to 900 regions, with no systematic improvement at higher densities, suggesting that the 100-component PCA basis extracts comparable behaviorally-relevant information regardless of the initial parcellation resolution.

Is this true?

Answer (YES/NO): NO